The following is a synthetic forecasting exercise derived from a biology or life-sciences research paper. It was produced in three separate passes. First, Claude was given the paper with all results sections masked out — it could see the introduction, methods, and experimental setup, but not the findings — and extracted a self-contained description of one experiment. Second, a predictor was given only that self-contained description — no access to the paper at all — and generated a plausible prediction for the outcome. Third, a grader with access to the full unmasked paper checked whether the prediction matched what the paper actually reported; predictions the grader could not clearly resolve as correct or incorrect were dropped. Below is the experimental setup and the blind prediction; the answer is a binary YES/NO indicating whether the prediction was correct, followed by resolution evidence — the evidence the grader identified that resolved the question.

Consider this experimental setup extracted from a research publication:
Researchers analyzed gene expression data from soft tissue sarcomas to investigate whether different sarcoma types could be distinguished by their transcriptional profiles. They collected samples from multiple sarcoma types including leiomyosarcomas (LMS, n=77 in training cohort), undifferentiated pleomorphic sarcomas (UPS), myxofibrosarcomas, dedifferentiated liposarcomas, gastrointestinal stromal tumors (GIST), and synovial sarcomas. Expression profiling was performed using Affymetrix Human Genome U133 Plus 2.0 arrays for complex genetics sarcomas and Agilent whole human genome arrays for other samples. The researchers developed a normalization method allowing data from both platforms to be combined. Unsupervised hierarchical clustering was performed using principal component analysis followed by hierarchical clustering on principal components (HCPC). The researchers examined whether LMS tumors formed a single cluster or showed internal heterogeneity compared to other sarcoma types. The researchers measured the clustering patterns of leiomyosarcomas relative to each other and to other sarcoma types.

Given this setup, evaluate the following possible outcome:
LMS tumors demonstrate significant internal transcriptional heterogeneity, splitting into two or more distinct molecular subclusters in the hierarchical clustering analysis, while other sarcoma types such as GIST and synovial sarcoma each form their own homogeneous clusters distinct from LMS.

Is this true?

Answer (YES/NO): YES